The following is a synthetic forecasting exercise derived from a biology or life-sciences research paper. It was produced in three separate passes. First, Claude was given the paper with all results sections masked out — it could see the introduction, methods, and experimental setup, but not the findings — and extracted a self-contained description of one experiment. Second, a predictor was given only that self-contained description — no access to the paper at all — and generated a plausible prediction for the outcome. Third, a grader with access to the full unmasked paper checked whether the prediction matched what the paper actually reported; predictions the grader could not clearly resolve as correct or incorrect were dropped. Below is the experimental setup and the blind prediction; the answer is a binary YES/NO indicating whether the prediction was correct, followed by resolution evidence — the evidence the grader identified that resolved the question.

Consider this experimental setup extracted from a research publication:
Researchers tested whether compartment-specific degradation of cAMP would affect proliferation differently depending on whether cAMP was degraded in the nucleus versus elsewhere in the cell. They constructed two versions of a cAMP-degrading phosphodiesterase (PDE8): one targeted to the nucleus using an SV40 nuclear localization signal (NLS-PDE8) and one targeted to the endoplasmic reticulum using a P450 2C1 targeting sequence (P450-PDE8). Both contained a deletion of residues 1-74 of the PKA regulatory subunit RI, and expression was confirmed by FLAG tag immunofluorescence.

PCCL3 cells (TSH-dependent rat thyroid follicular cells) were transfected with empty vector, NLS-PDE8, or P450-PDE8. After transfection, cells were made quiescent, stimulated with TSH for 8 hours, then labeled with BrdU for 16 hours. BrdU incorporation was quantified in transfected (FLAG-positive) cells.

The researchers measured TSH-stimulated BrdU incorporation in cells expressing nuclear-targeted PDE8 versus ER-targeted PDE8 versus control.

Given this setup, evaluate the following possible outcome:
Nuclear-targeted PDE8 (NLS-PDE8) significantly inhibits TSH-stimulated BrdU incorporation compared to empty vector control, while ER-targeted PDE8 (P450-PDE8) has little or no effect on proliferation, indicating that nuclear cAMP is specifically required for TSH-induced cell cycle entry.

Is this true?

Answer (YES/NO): NO